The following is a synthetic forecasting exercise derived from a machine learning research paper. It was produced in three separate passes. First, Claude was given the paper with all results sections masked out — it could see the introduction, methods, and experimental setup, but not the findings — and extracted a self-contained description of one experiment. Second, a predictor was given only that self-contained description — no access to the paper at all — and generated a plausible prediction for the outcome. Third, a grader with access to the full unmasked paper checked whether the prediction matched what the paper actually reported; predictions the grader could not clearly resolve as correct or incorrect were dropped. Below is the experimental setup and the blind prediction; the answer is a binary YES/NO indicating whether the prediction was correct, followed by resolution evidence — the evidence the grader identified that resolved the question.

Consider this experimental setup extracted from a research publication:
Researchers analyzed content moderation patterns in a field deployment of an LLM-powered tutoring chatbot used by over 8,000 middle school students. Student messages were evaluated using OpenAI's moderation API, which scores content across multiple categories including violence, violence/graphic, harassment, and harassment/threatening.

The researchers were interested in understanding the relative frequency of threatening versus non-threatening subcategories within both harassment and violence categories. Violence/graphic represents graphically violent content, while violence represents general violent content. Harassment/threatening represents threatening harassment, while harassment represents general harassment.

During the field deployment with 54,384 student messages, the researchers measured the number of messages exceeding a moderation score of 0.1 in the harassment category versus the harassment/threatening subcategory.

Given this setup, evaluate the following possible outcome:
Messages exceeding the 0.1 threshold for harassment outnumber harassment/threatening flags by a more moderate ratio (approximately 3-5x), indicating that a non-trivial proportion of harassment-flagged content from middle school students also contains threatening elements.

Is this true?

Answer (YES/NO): NO